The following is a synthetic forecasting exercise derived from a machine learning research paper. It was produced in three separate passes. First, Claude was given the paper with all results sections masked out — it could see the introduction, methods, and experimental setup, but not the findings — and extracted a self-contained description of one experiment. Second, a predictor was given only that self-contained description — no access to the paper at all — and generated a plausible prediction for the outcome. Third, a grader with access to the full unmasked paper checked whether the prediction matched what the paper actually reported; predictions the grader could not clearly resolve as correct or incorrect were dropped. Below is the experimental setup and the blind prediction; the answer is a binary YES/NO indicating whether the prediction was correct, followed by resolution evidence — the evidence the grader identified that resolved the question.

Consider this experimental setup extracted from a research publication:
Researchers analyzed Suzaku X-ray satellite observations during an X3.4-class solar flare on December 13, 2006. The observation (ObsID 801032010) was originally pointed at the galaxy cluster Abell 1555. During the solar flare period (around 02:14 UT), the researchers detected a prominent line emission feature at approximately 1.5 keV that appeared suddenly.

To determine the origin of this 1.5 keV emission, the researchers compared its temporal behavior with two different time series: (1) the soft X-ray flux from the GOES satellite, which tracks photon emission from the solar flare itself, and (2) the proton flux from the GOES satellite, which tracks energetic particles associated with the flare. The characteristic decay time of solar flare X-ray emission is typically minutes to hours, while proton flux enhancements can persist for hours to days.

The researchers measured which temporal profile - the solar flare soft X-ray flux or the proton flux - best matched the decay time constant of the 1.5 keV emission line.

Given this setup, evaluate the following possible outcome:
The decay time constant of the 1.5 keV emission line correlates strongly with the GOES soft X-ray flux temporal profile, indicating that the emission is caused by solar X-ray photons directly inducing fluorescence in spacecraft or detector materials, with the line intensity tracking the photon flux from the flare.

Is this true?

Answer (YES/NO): YES